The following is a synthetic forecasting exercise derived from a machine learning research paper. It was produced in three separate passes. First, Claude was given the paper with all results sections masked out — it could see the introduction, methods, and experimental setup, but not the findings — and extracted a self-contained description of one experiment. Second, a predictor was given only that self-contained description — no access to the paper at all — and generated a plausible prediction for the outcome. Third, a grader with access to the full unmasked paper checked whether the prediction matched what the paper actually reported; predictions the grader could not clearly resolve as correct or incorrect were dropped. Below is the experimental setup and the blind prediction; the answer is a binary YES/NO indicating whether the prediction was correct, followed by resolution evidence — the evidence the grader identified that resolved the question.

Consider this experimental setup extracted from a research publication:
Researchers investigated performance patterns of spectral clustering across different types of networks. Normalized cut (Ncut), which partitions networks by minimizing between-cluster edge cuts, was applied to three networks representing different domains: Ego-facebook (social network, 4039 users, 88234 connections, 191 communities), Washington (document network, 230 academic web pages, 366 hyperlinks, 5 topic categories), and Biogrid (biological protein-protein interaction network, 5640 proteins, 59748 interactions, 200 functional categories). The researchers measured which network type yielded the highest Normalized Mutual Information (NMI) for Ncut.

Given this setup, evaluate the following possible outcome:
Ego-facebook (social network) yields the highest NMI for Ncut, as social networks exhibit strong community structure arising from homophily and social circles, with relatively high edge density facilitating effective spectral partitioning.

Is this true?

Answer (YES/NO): NO